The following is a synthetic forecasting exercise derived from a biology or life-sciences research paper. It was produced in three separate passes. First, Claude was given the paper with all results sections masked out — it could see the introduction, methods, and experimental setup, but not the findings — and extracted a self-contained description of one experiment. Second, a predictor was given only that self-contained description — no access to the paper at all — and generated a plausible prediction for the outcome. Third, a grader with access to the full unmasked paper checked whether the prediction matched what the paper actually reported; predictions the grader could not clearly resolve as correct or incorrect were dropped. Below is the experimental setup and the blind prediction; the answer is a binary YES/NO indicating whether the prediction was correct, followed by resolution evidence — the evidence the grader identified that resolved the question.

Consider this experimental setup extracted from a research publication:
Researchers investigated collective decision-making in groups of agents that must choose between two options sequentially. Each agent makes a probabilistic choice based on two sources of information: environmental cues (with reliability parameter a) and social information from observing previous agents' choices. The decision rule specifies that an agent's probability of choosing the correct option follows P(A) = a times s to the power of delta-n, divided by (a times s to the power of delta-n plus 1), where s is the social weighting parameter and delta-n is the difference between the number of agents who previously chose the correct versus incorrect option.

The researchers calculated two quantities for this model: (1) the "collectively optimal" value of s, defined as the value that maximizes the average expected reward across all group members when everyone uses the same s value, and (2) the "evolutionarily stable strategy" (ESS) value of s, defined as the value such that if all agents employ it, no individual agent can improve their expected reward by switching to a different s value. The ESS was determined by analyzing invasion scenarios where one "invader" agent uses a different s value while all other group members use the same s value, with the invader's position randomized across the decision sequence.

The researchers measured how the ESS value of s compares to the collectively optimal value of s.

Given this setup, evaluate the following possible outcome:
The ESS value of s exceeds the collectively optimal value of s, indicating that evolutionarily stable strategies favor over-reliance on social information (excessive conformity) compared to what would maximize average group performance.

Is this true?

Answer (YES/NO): YES